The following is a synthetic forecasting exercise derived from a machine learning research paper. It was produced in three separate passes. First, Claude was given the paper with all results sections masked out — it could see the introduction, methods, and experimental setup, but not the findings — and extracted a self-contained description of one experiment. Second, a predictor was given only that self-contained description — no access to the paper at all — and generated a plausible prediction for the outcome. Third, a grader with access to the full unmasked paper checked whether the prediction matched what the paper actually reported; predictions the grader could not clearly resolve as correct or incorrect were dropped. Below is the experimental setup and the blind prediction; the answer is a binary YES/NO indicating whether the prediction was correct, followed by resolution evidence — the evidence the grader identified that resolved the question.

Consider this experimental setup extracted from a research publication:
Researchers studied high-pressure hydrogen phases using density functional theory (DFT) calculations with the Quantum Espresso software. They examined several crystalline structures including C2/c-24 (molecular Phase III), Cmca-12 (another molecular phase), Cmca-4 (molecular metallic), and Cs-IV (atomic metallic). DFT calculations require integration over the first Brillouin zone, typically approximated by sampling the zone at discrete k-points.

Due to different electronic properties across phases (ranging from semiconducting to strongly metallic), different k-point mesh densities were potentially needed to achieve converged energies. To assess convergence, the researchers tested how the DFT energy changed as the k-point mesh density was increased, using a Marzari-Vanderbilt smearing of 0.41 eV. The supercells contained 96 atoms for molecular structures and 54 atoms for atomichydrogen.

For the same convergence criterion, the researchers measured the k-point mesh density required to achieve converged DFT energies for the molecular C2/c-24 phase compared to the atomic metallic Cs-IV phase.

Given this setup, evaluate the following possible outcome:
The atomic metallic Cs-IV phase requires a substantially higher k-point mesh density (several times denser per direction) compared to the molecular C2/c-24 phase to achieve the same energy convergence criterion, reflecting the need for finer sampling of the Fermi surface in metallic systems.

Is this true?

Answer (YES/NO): YES